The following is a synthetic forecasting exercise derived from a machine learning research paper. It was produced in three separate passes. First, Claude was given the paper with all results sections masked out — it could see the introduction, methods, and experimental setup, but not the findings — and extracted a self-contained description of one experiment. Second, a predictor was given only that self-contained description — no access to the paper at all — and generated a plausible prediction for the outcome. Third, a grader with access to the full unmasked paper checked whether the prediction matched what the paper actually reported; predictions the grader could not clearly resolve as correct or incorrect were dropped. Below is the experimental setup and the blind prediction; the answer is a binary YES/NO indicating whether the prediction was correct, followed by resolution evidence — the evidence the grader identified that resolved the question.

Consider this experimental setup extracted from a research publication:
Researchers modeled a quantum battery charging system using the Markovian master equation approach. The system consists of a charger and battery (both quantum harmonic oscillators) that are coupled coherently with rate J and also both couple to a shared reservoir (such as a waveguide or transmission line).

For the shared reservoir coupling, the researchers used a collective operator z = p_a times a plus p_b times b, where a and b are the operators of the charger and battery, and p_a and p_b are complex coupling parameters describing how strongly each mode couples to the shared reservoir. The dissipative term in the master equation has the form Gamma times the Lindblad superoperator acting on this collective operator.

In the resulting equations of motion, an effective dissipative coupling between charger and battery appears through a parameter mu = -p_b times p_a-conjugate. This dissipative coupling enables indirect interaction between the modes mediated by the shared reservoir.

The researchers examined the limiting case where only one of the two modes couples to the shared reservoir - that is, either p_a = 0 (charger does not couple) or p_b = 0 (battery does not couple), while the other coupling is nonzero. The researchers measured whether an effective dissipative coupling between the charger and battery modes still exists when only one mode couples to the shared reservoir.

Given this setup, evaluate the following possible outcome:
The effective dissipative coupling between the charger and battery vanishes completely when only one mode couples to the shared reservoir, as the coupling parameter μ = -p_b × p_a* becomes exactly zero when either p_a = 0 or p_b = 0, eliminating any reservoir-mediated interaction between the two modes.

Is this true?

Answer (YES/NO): YES